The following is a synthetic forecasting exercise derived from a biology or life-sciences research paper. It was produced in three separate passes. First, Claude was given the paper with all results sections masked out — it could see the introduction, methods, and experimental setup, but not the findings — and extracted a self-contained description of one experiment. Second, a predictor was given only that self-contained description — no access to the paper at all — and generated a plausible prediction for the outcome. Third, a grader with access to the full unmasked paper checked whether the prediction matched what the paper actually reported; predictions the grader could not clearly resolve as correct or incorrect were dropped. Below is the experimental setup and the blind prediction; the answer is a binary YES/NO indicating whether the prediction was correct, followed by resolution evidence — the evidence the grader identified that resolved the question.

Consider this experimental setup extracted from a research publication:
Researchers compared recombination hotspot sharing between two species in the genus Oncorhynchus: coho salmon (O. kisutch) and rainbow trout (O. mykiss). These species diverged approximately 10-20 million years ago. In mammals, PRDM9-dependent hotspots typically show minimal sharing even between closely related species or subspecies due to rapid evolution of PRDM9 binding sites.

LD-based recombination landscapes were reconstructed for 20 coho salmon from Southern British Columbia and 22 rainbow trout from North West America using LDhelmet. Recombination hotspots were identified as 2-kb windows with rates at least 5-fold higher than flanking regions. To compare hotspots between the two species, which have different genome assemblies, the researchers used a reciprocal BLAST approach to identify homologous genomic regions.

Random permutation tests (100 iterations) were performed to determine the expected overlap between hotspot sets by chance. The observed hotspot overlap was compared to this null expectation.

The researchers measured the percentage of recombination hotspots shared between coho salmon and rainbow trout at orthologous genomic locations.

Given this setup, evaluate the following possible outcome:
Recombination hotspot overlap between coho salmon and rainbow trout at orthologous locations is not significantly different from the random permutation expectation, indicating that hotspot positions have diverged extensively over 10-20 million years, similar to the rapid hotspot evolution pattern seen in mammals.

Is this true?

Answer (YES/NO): NO